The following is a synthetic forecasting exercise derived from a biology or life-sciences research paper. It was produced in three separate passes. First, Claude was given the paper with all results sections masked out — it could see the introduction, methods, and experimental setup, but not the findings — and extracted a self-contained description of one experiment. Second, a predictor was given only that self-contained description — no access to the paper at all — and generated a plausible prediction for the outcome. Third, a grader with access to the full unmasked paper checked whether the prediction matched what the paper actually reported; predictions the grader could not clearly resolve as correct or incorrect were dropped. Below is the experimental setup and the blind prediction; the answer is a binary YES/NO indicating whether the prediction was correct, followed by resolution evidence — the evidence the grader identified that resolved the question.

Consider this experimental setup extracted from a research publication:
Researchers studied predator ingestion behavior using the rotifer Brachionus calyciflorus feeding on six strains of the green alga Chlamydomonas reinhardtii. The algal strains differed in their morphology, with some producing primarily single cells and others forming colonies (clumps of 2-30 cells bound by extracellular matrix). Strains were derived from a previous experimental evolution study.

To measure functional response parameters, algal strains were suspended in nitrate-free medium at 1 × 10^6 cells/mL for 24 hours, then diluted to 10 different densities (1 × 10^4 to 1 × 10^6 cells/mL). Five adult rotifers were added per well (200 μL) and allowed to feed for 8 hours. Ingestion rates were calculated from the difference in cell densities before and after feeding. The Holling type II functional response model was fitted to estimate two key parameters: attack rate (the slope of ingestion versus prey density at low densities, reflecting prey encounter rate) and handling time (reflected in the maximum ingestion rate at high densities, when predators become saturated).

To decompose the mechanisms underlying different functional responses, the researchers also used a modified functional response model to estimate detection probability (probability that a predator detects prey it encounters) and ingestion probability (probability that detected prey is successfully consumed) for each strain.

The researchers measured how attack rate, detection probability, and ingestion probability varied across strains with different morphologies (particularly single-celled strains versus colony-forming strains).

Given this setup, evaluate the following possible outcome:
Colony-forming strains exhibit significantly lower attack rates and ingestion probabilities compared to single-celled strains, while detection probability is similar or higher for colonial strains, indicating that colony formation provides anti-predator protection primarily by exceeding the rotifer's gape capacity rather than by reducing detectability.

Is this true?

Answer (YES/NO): NO